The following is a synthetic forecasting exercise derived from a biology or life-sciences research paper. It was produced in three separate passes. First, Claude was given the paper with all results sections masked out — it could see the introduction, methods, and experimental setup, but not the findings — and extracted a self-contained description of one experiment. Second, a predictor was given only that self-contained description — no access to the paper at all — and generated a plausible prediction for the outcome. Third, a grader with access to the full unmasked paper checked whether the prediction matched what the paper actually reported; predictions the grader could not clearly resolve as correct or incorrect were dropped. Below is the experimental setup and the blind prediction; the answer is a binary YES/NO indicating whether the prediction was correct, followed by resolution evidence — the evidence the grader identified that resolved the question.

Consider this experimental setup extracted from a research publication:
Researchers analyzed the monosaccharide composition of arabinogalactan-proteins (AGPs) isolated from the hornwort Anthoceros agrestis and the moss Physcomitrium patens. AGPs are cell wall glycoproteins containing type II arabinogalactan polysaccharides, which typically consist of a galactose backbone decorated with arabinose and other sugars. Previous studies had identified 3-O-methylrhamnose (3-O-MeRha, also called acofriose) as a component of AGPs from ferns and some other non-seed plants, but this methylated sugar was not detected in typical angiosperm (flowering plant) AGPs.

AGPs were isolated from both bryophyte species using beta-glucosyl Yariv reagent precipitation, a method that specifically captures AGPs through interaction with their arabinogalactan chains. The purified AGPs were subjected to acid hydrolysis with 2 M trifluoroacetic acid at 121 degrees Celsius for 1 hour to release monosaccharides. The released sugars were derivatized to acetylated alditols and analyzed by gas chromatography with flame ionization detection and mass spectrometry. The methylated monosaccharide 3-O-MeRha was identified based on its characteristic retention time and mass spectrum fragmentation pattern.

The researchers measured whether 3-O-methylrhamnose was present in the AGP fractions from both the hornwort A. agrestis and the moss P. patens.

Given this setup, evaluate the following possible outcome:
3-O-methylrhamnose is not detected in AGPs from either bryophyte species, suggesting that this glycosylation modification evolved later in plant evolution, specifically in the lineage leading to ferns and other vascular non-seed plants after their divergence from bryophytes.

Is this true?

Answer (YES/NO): NO